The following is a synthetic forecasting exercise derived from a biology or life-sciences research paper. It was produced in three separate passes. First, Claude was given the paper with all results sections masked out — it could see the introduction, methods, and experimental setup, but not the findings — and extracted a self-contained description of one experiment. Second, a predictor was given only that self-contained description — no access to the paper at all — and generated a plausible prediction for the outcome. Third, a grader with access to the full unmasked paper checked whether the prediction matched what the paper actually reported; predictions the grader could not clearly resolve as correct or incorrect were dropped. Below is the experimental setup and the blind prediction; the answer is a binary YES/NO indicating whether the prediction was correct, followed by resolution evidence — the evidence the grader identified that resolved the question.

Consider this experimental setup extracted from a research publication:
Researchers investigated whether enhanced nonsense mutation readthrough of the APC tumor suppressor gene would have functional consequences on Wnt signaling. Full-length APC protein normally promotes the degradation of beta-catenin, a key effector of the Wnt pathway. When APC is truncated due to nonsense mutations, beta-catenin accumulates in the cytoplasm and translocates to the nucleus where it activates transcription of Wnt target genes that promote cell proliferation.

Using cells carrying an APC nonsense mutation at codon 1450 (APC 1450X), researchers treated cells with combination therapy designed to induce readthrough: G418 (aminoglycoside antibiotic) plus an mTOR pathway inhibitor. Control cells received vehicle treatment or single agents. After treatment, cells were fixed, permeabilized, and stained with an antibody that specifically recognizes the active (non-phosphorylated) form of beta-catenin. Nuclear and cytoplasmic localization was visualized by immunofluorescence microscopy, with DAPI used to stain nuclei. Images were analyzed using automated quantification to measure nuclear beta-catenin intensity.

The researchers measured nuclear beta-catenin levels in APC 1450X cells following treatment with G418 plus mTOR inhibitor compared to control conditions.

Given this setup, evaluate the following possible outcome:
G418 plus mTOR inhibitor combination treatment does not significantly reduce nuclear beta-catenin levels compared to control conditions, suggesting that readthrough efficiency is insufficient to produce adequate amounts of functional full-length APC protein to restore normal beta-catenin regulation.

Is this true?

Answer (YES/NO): NO